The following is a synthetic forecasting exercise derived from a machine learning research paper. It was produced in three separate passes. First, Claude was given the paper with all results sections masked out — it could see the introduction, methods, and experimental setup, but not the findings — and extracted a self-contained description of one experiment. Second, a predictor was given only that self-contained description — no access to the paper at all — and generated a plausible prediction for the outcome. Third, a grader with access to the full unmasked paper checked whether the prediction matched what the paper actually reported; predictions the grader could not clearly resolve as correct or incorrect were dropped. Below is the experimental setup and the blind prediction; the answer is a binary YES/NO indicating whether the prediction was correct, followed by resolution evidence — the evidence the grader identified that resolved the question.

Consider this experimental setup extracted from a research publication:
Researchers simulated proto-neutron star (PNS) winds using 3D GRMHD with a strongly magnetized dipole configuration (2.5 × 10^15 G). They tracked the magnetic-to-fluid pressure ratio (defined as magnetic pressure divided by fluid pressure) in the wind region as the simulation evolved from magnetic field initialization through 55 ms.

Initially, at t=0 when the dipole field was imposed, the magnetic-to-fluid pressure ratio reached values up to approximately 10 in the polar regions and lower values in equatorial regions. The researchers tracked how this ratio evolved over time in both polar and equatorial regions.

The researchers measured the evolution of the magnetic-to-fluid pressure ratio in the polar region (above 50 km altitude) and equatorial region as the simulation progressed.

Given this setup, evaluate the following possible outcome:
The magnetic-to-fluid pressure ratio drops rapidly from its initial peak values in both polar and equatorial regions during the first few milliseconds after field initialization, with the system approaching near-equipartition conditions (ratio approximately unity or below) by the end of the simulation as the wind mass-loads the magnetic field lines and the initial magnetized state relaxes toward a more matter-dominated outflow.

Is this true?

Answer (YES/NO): NO